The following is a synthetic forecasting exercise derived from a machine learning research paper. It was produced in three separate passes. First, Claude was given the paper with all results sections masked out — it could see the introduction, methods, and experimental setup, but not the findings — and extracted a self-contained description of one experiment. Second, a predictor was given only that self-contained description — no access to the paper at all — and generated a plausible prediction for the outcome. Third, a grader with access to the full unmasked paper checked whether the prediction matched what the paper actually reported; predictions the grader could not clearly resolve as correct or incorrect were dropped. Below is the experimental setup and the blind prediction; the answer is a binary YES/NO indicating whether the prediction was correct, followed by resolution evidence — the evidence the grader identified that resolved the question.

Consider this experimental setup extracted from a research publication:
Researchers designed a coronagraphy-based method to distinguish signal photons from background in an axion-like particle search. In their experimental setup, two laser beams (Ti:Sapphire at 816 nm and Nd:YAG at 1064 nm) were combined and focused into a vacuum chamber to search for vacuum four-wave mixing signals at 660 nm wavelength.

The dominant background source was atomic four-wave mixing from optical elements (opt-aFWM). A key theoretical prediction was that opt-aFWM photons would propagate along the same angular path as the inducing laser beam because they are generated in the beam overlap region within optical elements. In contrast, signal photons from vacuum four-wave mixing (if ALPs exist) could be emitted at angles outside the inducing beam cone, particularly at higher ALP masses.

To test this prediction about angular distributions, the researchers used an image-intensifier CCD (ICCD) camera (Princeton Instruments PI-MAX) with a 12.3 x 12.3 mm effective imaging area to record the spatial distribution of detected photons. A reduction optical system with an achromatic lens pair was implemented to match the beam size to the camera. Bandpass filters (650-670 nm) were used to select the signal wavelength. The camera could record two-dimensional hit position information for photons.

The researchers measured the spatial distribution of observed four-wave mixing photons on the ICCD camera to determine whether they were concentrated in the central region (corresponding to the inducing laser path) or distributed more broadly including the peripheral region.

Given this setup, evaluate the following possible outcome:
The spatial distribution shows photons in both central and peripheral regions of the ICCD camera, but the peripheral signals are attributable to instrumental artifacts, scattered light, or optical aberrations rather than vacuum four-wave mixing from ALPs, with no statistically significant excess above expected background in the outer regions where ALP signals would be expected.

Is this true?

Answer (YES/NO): NO